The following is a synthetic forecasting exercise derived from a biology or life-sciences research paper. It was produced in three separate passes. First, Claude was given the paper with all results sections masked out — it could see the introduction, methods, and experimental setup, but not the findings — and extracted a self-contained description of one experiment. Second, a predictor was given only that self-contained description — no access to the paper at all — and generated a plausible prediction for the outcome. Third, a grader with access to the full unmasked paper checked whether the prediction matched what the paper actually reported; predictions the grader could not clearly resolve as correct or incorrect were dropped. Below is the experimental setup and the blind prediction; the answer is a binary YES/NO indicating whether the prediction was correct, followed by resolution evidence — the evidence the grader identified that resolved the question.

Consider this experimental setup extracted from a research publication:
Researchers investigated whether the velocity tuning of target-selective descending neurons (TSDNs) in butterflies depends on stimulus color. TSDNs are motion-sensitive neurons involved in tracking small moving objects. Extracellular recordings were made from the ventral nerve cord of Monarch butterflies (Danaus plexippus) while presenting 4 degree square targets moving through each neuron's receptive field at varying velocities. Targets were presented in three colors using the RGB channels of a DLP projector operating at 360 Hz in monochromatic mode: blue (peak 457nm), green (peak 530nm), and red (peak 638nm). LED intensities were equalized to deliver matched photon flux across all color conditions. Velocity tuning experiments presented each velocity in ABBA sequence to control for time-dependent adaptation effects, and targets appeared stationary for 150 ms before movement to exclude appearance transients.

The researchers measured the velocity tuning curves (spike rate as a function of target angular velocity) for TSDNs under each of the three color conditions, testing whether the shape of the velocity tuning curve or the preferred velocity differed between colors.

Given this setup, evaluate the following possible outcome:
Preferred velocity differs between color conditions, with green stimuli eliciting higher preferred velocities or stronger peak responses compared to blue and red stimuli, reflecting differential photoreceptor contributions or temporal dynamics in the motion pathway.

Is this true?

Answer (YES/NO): NO